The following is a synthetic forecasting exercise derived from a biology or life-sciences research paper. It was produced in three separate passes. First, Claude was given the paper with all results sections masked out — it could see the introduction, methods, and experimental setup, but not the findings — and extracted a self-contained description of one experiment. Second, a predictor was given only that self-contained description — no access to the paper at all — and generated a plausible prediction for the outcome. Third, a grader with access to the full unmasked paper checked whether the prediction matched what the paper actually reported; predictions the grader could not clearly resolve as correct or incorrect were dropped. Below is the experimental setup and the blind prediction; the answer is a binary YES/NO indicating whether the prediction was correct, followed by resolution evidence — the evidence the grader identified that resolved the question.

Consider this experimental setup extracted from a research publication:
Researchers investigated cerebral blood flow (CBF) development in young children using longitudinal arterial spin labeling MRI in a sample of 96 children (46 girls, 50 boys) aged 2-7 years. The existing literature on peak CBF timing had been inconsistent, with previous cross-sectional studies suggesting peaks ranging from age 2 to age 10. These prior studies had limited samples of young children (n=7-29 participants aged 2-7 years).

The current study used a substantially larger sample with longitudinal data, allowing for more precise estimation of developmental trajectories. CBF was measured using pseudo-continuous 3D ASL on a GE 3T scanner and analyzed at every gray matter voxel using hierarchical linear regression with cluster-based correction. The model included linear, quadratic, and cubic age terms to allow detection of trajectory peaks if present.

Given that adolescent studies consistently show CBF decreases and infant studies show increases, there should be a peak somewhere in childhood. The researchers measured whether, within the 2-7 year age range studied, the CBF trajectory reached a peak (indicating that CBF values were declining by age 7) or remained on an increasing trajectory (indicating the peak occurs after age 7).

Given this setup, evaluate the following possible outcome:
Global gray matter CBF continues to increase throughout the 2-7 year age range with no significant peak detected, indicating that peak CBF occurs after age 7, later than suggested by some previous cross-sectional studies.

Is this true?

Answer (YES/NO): YES